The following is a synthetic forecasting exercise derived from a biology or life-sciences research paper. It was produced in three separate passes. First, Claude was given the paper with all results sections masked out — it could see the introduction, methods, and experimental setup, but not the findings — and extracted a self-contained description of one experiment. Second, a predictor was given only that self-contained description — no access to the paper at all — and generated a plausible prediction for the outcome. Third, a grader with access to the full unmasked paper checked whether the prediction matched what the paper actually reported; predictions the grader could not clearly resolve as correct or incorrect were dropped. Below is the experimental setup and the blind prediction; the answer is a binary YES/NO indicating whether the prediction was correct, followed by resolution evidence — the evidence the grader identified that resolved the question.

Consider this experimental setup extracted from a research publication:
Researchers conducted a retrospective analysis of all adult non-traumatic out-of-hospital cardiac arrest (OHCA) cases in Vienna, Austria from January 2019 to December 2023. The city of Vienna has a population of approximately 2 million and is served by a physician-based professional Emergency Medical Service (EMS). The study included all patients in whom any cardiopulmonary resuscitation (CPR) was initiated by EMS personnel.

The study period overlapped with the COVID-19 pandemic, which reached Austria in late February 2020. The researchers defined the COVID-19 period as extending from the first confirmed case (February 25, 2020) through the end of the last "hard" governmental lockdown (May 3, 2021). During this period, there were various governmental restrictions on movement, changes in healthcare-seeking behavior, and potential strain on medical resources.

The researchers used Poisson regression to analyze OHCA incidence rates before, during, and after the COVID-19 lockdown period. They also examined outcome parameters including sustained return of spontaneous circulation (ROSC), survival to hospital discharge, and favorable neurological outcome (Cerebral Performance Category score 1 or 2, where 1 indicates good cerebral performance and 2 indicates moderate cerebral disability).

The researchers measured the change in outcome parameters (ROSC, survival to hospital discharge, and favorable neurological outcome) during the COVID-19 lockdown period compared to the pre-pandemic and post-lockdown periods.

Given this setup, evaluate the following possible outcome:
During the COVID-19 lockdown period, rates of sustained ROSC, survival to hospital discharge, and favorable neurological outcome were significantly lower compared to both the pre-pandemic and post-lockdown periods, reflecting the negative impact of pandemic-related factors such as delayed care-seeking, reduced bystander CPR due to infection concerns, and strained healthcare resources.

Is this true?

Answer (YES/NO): NO